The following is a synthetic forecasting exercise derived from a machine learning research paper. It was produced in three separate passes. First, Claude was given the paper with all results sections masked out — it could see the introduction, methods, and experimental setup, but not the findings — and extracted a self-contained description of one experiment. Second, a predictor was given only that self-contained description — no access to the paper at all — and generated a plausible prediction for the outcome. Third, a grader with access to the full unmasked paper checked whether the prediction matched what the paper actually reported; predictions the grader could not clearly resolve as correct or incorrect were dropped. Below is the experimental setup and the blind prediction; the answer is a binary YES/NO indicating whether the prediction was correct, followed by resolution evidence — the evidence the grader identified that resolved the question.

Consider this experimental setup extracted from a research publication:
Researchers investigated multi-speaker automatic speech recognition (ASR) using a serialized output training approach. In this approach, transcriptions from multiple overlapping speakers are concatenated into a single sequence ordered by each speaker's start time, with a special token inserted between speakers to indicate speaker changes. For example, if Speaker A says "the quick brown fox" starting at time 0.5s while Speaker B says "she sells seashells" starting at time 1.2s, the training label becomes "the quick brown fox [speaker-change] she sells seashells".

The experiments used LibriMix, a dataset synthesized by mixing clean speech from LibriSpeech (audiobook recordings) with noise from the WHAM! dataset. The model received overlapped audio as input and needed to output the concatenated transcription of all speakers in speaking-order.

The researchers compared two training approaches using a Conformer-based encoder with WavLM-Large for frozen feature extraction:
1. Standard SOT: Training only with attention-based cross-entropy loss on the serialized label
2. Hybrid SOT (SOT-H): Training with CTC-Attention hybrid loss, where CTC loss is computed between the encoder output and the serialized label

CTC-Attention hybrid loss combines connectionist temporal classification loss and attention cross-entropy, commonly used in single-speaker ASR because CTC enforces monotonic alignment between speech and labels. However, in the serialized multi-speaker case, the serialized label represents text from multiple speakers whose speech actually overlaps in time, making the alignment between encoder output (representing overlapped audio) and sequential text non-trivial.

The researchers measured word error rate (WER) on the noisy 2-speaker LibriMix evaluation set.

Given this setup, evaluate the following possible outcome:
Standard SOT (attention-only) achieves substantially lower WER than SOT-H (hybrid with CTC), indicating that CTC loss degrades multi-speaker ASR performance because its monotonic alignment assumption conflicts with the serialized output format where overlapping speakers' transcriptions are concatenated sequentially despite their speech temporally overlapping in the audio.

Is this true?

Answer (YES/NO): YES